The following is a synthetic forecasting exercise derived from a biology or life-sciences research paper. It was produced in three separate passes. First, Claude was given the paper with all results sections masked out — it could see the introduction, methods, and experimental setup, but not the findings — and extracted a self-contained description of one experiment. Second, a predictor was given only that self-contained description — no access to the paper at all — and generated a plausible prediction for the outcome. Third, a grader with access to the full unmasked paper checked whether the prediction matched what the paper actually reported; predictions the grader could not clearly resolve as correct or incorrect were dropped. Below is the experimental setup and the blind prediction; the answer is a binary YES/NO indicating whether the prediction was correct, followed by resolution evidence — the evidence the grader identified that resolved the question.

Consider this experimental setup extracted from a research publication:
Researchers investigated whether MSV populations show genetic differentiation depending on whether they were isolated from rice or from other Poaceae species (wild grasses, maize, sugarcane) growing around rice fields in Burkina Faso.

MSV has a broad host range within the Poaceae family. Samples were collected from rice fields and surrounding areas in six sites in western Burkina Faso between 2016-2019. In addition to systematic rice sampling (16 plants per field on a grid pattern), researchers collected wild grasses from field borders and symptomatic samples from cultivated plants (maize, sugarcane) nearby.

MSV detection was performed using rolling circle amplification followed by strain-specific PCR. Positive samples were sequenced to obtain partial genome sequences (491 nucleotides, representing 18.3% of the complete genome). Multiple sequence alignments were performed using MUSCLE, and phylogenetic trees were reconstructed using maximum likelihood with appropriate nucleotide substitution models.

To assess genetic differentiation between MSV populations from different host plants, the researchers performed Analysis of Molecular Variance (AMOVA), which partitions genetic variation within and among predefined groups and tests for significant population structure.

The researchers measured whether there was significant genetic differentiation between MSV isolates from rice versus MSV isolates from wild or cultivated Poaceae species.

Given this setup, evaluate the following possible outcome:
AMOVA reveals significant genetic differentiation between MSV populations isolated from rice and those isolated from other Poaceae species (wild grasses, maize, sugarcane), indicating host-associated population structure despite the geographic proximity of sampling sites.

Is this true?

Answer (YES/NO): NO